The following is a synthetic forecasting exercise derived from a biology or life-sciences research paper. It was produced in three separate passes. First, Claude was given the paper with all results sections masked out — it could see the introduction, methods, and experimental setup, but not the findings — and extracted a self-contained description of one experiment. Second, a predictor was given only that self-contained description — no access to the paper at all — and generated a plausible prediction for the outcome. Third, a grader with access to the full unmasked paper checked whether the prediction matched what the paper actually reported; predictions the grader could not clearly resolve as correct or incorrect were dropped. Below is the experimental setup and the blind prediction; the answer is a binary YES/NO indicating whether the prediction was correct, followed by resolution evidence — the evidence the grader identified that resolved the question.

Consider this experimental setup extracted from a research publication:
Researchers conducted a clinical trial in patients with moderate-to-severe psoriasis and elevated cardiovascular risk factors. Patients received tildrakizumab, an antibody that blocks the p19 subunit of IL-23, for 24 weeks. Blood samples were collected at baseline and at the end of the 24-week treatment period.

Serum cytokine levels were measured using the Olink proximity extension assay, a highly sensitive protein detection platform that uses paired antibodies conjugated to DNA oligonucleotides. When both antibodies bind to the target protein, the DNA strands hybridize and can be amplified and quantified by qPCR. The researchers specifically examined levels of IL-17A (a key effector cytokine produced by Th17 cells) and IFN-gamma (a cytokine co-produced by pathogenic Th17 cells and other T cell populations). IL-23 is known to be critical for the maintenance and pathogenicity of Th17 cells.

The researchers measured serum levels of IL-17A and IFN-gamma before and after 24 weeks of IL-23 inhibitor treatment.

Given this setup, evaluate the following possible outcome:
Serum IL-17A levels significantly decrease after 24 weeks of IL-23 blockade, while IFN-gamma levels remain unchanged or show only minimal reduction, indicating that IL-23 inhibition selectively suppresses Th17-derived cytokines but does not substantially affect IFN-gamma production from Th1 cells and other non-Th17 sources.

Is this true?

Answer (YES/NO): NO